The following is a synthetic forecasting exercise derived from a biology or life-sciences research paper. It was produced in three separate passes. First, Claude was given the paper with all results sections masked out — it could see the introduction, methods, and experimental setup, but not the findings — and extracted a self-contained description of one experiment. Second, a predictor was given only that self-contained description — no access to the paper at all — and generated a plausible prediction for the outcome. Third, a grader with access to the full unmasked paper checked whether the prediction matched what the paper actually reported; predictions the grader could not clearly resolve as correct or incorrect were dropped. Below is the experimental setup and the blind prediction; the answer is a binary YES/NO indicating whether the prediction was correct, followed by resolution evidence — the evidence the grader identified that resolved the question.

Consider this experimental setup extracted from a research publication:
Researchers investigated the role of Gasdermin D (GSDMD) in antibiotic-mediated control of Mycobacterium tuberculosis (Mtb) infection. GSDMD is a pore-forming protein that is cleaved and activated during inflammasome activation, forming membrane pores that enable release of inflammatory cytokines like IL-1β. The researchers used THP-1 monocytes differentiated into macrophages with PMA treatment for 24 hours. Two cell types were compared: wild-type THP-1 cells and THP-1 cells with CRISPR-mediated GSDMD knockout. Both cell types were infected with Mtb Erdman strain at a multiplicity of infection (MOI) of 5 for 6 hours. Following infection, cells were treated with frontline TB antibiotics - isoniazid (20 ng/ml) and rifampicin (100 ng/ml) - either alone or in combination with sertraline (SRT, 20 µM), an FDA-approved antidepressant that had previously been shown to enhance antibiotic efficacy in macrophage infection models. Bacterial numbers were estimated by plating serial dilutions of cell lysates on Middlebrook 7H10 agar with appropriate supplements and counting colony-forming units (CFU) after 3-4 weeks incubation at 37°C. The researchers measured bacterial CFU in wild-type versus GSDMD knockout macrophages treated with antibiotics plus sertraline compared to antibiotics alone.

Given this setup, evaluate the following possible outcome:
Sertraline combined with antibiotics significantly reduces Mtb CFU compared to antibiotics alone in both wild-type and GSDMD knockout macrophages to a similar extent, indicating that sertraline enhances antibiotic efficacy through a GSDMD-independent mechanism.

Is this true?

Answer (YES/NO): NO